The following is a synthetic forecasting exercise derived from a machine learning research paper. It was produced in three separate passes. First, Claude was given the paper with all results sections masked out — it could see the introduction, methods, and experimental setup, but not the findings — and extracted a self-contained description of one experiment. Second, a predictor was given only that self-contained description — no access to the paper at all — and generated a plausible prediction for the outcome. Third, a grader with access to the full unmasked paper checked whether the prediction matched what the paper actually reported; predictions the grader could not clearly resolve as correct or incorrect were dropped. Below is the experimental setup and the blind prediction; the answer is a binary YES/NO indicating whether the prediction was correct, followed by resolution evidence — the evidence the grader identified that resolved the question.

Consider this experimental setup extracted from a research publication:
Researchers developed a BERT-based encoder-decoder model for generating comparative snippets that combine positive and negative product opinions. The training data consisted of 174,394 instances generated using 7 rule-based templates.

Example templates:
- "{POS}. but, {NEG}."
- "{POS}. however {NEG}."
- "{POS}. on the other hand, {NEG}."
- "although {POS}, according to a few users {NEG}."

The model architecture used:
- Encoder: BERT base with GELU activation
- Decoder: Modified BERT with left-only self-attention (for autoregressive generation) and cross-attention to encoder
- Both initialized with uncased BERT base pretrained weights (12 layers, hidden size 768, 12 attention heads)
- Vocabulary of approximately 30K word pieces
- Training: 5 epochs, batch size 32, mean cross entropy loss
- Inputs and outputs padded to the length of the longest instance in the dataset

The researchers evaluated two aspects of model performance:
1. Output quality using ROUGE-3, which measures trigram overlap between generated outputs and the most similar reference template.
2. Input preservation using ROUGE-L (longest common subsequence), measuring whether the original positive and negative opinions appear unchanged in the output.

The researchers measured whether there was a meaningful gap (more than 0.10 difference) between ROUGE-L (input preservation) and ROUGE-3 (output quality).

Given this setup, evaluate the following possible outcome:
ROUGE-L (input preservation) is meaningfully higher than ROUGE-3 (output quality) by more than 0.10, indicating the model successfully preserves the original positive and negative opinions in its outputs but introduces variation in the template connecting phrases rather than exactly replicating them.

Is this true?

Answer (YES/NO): YES